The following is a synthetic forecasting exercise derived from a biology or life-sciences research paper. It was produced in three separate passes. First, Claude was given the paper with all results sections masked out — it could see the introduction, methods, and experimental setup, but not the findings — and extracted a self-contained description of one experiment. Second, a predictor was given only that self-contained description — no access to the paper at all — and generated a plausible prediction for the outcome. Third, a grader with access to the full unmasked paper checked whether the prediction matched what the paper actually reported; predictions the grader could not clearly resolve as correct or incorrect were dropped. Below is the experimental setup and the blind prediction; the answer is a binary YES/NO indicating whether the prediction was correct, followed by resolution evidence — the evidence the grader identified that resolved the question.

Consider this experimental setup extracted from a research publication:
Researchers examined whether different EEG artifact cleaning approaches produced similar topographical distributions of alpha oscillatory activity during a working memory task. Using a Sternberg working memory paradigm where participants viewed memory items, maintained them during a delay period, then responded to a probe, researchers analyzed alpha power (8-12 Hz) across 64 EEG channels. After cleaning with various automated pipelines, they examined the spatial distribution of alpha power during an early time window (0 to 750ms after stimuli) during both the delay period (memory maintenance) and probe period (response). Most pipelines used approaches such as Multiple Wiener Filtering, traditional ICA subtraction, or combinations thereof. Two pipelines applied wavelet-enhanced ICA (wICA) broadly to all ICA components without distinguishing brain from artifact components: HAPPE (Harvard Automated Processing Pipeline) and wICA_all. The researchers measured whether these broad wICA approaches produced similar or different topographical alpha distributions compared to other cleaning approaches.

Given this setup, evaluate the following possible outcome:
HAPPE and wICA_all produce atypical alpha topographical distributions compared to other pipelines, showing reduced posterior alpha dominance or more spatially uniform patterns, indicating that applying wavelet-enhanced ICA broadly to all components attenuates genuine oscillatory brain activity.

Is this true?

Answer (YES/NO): YES